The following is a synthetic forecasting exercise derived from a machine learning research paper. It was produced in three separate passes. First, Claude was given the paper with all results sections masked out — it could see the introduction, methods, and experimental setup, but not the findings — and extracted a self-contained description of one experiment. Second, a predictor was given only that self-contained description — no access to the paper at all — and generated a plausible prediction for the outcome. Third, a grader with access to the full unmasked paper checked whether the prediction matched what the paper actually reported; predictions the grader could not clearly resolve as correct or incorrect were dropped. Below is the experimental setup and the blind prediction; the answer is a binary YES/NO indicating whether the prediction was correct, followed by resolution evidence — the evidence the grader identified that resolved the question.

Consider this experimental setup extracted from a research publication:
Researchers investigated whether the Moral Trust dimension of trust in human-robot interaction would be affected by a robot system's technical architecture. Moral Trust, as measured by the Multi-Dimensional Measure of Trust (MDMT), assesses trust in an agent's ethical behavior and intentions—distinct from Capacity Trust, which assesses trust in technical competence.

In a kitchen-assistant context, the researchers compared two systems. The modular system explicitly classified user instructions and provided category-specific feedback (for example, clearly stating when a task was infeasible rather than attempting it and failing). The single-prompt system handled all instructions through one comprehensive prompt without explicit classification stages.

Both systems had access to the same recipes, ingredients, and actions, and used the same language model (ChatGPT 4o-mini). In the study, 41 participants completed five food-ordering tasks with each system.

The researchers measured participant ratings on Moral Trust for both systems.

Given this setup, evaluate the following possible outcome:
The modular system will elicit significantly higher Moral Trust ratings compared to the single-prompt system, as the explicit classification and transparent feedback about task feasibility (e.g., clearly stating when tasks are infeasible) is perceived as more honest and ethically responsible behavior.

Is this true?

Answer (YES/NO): NO